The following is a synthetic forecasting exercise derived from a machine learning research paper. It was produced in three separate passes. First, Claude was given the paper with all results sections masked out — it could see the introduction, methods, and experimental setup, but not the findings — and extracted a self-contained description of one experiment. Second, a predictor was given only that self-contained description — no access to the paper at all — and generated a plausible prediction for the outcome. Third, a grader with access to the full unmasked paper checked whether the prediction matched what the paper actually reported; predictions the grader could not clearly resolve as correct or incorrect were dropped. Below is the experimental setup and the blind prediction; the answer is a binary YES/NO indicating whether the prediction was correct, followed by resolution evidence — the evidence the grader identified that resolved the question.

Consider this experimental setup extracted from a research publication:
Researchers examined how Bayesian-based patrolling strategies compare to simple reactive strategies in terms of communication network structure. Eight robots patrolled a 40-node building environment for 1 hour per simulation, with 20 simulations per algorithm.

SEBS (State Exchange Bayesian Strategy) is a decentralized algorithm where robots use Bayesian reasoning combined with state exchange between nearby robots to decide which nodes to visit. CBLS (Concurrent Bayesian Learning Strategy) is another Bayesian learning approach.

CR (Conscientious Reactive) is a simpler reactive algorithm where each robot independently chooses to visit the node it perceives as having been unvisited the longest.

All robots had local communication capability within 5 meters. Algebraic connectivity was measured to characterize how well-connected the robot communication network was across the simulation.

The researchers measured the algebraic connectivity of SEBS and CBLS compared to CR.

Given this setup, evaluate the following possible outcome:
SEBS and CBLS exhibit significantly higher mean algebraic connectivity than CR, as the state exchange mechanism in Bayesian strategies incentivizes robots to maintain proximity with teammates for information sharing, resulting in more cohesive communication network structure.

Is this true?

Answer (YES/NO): NO